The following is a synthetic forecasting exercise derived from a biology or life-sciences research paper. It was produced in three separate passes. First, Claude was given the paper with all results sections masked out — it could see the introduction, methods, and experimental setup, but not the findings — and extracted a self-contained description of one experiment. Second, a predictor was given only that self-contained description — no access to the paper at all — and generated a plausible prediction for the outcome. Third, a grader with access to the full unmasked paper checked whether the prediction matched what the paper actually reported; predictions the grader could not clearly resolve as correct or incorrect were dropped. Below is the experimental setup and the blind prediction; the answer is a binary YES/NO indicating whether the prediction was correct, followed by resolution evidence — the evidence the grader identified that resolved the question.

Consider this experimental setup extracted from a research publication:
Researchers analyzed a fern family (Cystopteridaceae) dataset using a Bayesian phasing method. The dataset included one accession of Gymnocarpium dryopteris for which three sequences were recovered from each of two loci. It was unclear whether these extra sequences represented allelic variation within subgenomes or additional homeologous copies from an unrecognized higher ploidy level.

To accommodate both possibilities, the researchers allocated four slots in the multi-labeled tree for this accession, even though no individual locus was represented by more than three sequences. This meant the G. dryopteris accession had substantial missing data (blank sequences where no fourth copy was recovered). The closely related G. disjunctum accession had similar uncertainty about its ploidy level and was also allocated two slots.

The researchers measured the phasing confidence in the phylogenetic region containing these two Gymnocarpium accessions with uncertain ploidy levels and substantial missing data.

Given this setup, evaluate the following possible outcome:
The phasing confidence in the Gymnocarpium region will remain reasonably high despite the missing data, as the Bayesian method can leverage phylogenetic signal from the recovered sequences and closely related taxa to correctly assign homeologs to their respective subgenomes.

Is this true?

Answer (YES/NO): NO